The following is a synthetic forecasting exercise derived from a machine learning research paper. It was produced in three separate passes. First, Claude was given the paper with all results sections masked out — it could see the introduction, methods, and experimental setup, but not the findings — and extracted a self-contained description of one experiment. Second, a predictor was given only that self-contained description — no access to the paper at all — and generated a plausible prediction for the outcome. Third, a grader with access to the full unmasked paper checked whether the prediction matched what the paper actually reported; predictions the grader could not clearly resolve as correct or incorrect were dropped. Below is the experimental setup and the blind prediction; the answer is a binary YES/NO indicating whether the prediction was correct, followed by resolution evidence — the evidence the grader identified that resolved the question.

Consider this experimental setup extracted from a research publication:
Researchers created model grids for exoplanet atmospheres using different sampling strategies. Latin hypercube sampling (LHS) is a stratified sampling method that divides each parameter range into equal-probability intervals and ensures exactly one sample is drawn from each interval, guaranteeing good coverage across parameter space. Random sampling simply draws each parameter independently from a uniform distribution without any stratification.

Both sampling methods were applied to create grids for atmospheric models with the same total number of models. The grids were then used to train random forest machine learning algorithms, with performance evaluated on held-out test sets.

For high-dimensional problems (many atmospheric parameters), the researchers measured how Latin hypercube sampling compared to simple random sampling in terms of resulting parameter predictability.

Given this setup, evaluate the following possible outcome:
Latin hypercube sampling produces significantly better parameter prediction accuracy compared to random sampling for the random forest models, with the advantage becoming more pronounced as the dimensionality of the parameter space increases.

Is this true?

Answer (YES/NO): NO